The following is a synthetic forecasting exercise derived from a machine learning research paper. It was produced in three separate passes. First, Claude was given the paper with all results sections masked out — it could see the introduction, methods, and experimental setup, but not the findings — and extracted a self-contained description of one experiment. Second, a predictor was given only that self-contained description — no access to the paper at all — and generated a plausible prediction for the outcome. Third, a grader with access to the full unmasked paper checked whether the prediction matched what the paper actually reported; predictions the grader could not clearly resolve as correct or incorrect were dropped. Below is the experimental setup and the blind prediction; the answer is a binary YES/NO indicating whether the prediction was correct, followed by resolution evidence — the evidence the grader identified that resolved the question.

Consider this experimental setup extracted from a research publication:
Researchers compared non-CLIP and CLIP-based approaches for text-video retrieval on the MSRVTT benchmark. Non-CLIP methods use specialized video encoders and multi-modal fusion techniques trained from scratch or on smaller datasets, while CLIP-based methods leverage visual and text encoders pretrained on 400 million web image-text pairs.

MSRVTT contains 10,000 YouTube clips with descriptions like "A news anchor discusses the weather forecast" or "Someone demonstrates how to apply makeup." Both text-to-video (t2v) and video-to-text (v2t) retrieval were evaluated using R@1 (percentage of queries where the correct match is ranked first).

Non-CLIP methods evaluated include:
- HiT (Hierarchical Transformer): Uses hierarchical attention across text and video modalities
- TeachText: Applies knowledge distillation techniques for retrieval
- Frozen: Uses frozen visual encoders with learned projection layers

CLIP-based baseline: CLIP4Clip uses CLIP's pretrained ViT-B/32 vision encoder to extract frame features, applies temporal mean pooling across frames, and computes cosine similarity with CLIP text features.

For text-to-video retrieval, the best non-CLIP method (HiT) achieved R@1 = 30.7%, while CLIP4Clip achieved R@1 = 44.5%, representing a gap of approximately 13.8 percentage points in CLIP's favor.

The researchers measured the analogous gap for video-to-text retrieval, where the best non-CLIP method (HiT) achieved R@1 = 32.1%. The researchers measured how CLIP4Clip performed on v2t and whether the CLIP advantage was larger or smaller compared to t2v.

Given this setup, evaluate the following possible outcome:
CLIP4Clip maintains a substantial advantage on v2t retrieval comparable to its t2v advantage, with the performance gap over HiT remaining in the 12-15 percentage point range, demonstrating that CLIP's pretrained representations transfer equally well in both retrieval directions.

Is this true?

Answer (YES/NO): NO